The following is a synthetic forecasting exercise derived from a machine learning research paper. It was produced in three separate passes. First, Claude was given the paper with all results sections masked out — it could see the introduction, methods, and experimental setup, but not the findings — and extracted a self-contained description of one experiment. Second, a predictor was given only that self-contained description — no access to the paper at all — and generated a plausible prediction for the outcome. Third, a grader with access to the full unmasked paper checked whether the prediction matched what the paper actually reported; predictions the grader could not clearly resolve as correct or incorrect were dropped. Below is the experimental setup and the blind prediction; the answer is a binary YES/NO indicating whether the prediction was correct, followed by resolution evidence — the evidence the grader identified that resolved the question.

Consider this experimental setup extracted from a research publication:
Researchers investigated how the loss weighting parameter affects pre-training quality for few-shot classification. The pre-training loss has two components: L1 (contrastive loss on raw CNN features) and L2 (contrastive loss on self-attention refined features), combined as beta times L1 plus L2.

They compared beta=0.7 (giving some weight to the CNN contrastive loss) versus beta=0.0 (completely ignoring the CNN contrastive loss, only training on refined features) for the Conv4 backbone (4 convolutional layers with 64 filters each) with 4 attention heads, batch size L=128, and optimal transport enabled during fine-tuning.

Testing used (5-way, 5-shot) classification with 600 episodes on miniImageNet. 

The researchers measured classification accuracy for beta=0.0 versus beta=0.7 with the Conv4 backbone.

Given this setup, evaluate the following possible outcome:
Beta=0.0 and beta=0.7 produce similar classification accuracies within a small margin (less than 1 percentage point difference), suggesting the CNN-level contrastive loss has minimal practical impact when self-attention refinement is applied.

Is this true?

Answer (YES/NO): NO